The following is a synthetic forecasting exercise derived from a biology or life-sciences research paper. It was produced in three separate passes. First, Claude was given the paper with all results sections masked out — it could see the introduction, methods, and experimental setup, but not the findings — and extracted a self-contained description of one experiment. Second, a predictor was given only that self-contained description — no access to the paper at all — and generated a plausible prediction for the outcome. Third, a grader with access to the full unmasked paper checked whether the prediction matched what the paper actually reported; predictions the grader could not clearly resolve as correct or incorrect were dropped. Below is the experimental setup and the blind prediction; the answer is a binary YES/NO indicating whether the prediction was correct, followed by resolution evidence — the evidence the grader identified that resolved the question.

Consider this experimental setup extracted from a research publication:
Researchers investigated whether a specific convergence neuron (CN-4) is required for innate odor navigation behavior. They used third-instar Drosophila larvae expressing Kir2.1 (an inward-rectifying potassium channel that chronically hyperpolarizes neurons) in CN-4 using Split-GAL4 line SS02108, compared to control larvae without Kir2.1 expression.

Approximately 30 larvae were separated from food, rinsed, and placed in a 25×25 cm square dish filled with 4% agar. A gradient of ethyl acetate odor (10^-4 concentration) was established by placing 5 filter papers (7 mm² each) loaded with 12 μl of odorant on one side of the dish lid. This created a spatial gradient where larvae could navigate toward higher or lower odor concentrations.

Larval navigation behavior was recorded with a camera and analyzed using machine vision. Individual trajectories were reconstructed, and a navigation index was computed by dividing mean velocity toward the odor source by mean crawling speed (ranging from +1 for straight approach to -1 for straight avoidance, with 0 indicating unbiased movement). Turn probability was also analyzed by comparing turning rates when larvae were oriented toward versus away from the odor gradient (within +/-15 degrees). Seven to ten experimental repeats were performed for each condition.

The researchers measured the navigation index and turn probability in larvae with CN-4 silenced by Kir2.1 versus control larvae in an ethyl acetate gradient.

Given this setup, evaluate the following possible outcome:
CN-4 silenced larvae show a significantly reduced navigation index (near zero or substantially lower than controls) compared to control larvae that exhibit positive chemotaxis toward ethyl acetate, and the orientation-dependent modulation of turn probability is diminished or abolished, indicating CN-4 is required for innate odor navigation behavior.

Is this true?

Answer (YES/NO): YES